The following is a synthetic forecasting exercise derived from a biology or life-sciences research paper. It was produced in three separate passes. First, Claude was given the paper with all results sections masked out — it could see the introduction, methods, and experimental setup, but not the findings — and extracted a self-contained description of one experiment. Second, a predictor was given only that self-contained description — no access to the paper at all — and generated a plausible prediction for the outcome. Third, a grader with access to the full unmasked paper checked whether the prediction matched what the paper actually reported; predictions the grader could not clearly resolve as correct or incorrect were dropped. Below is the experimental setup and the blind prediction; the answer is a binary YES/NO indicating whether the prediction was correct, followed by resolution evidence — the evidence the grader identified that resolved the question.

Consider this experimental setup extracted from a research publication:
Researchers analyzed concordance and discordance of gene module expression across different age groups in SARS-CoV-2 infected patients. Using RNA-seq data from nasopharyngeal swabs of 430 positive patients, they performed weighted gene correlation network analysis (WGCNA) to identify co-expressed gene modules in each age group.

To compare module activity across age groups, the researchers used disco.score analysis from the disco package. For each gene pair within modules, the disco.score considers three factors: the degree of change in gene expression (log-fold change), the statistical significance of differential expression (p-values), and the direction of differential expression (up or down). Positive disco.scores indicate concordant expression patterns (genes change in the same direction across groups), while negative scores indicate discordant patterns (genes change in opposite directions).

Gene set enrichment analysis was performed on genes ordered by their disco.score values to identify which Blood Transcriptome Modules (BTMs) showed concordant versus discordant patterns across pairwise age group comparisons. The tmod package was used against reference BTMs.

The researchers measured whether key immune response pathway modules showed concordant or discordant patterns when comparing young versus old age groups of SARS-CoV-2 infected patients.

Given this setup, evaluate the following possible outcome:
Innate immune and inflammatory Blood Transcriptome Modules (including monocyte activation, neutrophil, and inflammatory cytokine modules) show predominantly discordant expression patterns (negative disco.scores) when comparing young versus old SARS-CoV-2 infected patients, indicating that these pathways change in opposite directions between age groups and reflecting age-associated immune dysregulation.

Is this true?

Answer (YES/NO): NO